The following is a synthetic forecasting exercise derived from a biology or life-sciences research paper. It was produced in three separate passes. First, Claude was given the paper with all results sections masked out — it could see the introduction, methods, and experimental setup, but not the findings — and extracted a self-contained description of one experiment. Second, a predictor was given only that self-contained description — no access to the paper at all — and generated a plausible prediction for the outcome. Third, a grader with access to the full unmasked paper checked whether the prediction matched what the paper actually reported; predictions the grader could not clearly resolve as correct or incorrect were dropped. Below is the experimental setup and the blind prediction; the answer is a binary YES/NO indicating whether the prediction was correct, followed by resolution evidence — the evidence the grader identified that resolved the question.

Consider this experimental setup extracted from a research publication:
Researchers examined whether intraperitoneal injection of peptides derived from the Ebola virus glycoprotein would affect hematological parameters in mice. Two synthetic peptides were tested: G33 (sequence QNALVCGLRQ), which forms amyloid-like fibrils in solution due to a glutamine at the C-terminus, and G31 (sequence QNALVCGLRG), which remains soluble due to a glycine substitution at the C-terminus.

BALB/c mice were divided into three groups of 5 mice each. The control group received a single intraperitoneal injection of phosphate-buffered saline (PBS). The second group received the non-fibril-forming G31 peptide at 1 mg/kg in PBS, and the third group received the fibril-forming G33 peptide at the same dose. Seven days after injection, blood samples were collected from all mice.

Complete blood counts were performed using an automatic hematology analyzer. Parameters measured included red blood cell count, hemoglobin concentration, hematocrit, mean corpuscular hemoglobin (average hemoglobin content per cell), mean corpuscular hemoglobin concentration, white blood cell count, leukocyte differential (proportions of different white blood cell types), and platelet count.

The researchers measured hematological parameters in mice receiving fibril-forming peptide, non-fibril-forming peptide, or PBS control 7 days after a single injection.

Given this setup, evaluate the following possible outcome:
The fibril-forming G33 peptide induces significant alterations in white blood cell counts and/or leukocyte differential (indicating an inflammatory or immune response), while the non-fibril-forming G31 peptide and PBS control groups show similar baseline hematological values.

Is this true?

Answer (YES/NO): NO